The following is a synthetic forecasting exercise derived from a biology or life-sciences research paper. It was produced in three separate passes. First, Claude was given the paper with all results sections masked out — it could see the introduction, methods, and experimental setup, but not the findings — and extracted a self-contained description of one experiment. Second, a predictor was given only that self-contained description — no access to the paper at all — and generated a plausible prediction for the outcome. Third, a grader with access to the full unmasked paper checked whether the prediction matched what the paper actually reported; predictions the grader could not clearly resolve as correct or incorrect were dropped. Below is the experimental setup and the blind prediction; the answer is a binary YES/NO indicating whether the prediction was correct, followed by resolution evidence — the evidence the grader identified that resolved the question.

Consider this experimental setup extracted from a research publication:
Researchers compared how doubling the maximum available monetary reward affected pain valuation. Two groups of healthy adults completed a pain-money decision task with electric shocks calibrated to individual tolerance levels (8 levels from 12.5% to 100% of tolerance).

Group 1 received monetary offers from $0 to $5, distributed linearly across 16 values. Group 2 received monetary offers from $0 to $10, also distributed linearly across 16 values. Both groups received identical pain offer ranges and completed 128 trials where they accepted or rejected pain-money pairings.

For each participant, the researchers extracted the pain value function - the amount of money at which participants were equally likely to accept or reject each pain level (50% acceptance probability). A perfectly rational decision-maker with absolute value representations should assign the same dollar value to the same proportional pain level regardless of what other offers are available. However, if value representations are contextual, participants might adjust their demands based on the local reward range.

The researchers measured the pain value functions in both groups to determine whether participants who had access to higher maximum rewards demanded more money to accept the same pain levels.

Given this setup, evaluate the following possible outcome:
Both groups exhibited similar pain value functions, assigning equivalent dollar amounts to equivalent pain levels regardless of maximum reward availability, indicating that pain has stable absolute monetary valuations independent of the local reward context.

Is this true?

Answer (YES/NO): NO